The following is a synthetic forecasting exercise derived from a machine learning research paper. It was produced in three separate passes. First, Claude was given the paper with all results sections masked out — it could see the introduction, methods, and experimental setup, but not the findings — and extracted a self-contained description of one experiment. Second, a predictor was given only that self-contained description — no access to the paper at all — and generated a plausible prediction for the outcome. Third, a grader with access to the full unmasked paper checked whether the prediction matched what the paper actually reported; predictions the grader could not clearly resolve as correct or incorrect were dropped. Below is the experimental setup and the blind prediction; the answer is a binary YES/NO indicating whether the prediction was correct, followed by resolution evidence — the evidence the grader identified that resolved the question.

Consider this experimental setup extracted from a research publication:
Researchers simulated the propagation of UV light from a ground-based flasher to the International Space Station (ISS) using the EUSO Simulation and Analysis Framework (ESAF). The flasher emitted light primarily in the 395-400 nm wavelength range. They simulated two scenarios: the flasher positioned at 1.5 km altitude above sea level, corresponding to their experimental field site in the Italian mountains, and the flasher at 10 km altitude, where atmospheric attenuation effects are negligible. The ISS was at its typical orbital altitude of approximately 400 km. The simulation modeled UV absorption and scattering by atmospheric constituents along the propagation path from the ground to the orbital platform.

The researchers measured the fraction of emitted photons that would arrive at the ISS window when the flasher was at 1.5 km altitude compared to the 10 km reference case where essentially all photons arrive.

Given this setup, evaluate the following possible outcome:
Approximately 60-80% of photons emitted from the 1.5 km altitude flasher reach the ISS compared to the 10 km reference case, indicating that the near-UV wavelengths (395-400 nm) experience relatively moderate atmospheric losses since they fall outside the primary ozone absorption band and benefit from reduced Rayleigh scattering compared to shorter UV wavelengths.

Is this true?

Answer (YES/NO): YES